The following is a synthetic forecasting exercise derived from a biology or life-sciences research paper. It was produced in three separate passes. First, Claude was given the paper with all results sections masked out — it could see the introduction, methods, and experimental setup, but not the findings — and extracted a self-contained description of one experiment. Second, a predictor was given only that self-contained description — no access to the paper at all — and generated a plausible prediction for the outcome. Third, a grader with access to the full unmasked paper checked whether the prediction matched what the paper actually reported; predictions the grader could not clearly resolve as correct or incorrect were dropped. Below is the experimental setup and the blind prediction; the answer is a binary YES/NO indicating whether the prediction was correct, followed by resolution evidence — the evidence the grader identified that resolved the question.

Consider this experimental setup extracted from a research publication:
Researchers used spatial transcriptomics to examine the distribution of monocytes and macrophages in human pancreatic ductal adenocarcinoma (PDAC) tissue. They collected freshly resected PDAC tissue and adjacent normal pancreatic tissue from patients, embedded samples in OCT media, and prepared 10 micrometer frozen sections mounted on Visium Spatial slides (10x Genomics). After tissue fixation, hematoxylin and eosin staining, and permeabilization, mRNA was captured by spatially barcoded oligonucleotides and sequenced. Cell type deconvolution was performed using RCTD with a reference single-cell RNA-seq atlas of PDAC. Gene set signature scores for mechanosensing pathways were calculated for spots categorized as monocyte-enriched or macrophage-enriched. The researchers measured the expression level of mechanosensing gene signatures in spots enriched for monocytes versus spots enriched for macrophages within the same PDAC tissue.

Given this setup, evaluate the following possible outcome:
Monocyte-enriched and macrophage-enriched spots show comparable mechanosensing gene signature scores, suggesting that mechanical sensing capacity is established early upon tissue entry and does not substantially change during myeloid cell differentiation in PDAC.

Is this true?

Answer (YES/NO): YES